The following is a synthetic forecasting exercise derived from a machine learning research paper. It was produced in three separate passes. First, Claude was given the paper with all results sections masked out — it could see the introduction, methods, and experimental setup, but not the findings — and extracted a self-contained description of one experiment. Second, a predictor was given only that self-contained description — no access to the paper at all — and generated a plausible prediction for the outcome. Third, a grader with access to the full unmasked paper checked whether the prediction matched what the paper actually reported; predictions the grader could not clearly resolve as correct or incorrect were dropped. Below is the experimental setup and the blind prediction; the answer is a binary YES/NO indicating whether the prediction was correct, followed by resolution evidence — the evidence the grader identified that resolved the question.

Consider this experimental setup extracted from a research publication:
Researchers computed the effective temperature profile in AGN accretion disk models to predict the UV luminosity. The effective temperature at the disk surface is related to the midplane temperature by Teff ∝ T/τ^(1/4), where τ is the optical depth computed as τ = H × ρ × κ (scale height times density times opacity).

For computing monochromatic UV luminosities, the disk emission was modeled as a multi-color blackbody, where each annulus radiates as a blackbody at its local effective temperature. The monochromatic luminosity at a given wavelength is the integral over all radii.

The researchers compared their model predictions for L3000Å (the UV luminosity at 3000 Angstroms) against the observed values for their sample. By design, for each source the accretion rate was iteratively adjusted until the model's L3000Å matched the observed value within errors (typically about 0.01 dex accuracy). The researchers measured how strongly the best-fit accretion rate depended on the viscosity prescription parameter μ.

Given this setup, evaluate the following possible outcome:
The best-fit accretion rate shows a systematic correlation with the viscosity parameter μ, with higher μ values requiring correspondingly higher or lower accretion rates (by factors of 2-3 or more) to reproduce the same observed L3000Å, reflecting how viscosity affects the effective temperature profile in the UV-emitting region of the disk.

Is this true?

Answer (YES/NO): NO